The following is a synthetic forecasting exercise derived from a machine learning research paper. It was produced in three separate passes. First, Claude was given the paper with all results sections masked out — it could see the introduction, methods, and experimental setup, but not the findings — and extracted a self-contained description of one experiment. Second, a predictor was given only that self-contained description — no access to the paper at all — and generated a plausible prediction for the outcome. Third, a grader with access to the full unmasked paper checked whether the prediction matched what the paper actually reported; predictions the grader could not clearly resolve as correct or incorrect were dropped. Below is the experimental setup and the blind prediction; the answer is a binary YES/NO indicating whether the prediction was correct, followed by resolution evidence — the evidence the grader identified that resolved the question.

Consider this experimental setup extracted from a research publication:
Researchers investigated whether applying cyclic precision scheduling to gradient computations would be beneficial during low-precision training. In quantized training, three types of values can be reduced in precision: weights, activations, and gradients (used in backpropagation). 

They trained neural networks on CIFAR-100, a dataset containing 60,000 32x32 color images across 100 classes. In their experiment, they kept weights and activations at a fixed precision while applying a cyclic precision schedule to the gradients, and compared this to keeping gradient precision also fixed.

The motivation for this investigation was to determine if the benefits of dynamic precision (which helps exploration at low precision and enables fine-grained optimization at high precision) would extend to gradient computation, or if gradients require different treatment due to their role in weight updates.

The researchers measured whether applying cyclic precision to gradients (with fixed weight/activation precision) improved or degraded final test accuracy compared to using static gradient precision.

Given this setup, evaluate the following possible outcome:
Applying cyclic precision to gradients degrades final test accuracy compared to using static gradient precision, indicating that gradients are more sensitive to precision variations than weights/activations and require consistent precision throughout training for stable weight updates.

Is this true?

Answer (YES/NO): NO